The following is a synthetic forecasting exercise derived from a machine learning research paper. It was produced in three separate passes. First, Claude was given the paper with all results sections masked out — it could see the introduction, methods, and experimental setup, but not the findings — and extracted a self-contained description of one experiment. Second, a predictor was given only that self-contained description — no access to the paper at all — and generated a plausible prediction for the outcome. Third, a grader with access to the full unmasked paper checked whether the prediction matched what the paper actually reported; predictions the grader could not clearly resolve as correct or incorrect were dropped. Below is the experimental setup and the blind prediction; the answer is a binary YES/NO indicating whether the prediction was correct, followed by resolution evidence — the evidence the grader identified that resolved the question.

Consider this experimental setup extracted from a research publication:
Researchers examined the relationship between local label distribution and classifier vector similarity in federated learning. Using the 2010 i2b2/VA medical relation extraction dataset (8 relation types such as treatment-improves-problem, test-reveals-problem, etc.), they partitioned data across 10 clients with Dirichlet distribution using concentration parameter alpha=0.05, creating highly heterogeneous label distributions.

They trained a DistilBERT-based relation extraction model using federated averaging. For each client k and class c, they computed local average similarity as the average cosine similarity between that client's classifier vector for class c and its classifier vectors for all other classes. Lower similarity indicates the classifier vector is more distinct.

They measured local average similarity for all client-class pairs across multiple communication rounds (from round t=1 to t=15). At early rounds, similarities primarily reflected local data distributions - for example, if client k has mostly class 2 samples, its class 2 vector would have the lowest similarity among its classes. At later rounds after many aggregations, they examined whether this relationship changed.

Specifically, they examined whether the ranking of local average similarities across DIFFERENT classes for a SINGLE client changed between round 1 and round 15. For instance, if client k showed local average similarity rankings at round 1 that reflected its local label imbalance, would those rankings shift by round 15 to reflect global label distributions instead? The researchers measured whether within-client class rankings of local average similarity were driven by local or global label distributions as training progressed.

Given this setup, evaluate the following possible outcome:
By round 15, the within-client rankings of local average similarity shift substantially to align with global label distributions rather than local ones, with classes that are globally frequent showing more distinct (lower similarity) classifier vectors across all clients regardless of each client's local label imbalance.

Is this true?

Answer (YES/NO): YES